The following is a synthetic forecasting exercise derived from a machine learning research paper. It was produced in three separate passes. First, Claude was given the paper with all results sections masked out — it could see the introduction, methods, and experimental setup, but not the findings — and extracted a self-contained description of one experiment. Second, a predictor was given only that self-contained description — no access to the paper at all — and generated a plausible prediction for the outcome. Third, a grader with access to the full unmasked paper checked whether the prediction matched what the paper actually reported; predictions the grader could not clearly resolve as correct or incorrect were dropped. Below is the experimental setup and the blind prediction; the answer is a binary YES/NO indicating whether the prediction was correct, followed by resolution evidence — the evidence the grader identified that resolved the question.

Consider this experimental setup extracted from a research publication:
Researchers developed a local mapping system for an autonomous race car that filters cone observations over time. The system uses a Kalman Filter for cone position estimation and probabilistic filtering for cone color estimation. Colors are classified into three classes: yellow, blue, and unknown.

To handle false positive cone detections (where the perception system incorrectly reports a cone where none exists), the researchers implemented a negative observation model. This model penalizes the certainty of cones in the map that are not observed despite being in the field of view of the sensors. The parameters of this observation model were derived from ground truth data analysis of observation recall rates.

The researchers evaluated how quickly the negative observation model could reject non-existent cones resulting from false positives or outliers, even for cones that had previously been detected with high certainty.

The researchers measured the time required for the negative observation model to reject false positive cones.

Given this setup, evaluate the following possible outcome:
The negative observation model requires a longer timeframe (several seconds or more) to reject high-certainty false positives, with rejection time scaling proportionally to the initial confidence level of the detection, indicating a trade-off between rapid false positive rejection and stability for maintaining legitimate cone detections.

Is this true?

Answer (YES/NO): NO